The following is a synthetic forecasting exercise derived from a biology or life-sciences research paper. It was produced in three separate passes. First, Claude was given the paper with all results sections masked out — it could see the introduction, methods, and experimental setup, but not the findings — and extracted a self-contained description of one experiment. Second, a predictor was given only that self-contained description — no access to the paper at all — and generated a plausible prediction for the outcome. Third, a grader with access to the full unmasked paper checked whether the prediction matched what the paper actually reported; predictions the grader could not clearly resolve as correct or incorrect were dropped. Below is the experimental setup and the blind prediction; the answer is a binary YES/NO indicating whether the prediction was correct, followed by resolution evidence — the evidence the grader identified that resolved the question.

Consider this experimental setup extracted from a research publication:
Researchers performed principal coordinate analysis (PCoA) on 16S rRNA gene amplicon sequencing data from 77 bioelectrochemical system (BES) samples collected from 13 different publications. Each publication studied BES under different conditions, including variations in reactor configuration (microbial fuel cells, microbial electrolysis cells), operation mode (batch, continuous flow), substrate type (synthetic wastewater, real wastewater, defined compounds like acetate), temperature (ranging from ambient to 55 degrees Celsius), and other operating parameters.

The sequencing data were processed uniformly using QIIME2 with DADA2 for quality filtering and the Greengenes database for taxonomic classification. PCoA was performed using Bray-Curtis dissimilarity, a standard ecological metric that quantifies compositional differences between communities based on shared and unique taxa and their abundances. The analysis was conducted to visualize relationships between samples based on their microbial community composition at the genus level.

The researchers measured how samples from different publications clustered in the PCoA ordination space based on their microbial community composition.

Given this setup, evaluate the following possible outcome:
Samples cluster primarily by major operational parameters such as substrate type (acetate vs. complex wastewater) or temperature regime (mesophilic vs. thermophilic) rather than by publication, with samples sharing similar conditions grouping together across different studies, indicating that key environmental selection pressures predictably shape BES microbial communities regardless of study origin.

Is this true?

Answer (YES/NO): YES